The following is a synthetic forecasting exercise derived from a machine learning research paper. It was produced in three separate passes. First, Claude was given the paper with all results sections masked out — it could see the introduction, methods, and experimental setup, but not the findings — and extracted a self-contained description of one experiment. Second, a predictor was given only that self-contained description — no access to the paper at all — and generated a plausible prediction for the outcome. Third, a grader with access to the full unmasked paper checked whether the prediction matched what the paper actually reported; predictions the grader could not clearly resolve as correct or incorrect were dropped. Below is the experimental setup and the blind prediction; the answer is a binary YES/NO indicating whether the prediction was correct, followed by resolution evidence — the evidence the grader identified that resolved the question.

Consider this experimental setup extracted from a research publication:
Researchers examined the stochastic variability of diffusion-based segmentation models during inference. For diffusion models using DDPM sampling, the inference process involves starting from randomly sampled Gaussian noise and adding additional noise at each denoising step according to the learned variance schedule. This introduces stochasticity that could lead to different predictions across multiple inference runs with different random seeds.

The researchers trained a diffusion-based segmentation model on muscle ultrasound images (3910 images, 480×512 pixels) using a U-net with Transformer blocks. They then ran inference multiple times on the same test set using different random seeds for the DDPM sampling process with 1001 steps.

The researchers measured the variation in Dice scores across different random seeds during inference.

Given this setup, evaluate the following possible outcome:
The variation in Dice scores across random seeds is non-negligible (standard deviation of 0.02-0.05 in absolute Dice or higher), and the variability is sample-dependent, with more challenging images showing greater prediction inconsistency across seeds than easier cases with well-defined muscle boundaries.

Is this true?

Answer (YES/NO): NO